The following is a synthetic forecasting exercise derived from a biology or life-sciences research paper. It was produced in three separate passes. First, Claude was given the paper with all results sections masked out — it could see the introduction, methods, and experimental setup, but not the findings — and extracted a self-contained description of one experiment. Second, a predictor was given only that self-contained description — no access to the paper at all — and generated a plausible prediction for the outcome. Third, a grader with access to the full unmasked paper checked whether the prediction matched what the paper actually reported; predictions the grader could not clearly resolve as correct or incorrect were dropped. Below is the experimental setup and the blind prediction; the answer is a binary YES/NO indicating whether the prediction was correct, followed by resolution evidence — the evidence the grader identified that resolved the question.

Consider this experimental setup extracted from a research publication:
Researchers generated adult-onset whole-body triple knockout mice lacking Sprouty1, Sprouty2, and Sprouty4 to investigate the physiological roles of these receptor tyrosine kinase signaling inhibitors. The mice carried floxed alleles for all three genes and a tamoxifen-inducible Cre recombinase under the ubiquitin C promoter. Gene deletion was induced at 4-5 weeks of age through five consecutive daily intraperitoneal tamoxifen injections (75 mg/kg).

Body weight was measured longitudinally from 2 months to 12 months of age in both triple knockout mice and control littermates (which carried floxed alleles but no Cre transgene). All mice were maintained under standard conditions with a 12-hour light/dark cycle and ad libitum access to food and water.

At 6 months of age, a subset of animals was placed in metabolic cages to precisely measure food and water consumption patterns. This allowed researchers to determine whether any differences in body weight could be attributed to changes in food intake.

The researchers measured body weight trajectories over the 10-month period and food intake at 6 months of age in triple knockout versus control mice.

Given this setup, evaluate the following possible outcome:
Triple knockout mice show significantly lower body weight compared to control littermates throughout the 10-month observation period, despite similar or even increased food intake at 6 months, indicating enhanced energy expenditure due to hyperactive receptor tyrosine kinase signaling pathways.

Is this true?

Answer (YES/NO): NO